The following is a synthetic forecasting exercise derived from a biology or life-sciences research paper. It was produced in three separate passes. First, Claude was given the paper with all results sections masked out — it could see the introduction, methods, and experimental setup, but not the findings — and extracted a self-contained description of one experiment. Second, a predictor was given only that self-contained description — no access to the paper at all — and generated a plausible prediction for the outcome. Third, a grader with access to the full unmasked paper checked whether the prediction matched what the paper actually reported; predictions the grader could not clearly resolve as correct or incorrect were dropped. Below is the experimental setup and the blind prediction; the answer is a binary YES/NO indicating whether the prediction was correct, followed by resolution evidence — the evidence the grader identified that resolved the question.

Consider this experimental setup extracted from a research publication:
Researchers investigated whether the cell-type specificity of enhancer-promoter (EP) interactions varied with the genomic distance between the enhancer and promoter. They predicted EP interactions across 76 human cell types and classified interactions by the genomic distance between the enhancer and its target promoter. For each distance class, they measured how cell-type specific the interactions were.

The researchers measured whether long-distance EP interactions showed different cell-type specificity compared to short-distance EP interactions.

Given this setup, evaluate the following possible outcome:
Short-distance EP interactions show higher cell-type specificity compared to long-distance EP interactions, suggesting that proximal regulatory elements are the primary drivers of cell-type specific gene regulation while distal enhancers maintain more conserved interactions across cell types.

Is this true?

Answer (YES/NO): NO